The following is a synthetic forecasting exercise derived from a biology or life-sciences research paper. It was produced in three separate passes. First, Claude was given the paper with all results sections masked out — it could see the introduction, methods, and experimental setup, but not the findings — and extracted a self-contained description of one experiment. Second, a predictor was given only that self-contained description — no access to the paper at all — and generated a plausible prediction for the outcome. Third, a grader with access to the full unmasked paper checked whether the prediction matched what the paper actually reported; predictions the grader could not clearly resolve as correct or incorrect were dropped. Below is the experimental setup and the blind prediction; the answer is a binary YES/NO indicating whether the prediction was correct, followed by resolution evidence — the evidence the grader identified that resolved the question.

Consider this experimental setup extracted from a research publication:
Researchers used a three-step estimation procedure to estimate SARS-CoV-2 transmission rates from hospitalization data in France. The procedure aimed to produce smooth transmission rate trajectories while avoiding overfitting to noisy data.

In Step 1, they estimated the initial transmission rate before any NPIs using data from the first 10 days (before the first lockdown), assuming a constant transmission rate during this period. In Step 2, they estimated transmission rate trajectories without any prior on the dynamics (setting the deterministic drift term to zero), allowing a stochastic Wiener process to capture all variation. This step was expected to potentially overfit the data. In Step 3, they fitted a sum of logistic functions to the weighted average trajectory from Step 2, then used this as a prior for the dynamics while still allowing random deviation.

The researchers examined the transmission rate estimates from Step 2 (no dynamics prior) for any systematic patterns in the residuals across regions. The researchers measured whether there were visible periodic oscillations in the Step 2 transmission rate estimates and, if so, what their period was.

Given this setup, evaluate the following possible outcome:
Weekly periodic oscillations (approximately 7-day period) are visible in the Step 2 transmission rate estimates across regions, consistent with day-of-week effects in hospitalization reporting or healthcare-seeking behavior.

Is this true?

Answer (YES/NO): YES